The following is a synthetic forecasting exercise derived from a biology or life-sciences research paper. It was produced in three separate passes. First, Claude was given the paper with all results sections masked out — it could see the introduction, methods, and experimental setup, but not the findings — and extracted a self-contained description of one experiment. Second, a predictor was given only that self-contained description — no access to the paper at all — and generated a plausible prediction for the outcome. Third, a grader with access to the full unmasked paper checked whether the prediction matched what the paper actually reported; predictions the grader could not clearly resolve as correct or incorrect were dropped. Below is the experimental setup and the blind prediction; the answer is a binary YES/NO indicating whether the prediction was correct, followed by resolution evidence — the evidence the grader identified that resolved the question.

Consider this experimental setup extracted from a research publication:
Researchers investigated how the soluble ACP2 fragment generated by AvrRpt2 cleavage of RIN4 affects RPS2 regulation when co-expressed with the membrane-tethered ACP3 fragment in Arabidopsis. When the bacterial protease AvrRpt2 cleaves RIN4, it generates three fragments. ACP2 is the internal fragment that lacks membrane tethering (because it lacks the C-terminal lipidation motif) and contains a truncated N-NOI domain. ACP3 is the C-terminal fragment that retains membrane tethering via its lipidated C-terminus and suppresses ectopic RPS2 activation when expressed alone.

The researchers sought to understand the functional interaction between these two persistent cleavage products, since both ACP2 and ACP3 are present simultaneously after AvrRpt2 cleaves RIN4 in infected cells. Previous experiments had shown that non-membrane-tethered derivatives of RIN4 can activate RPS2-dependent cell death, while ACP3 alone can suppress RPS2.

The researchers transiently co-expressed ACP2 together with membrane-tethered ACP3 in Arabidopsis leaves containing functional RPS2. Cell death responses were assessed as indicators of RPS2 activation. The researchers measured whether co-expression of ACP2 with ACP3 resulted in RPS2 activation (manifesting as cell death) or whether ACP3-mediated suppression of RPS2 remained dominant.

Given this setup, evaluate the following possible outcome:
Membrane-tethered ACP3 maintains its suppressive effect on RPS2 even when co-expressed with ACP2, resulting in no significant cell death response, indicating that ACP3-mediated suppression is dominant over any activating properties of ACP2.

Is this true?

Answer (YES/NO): NO